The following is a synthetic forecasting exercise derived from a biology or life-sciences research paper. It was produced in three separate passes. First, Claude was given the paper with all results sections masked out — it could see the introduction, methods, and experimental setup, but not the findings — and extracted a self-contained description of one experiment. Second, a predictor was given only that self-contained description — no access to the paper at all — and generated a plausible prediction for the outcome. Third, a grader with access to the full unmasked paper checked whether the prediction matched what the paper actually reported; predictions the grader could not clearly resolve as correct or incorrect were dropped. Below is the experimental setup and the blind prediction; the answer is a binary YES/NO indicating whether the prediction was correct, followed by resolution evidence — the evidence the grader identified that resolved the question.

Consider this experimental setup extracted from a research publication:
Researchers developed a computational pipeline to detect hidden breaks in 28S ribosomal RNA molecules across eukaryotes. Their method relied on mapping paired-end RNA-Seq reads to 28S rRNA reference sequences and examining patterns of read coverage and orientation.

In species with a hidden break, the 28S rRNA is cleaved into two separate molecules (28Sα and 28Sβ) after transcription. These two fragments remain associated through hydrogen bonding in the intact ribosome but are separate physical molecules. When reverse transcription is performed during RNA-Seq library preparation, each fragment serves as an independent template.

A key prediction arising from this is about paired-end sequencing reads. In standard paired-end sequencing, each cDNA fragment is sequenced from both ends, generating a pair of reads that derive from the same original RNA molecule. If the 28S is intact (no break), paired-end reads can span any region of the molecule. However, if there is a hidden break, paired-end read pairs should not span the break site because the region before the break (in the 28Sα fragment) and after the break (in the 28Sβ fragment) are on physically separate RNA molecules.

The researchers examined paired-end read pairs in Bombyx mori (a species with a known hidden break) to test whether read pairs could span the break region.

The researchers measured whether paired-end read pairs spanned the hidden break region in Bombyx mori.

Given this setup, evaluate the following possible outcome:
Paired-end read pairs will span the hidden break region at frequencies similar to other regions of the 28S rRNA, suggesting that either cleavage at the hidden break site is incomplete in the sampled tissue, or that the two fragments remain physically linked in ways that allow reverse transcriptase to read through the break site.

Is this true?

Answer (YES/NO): NO